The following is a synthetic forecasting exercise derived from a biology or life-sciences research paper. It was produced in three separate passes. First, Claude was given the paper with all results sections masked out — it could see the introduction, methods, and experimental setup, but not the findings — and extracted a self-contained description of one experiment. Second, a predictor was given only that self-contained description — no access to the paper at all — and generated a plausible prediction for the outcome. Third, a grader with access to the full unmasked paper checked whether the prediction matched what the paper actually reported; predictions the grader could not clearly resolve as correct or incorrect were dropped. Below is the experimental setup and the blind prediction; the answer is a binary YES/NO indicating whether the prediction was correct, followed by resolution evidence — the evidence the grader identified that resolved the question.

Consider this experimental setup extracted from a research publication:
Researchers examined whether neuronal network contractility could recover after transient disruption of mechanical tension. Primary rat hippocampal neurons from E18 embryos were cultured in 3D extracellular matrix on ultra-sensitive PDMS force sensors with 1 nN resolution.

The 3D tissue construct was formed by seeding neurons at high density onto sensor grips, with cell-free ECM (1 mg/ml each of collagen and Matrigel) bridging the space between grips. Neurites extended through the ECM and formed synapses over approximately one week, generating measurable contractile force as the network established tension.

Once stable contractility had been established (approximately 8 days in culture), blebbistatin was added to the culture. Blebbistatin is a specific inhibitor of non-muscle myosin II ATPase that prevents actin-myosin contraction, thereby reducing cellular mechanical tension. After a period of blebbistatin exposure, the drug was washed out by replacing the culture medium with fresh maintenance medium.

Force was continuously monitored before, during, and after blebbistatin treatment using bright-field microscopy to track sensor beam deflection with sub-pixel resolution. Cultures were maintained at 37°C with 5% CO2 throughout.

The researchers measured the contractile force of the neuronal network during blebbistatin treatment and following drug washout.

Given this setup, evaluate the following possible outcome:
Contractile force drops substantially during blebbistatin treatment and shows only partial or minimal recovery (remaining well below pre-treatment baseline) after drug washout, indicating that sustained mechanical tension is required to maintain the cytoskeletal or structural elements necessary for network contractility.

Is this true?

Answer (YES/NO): NO